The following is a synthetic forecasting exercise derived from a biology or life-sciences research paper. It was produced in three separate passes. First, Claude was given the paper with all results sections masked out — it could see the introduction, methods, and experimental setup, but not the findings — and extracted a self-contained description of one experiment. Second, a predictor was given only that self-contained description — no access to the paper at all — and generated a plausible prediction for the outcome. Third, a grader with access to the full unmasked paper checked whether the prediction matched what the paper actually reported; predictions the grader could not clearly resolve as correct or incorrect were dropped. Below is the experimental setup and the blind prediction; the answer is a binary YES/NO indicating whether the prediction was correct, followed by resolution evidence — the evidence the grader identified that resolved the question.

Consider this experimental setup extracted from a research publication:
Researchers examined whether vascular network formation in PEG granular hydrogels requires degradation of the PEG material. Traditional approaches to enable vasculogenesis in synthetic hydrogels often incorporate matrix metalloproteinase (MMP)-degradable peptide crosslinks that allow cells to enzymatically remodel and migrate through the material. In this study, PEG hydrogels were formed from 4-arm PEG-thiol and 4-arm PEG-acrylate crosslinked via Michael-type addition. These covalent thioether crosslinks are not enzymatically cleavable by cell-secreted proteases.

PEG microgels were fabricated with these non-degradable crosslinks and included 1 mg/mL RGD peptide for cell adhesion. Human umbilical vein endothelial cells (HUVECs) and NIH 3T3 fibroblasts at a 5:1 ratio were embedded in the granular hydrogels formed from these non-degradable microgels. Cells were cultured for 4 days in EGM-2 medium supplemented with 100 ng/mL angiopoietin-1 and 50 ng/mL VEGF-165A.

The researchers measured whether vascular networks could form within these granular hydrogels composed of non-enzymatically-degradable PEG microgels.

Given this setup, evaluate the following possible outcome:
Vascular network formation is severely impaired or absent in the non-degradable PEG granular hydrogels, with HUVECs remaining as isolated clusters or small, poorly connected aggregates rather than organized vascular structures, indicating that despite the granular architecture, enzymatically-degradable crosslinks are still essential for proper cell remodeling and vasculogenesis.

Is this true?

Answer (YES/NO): NO